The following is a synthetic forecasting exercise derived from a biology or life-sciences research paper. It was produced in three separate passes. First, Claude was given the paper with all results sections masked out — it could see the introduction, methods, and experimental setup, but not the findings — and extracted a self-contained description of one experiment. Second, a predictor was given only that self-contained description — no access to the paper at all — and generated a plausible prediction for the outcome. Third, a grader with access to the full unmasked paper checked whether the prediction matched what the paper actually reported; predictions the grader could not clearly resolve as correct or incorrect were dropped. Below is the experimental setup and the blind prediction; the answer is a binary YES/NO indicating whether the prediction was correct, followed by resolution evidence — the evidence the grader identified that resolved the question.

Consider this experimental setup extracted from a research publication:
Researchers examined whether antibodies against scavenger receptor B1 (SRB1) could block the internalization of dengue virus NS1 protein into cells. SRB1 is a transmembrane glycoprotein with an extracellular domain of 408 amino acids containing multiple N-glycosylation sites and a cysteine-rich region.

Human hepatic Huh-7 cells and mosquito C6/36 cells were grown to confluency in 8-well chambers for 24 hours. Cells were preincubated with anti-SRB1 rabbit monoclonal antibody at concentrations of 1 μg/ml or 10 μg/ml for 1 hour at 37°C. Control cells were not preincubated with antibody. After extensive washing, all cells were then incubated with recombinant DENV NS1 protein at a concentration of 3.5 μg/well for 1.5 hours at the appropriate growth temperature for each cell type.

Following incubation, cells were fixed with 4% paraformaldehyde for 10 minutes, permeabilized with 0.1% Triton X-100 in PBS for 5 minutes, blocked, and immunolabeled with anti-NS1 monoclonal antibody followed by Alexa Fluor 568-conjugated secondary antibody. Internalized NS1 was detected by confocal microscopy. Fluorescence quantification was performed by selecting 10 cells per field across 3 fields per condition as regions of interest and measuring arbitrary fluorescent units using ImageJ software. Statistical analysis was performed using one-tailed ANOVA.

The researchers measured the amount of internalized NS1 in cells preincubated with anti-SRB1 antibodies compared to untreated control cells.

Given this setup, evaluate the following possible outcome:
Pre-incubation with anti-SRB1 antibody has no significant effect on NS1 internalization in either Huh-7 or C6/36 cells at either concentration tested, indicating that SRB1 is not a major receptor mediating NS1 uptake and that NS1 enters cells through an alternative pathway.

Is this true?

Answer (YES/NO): NO